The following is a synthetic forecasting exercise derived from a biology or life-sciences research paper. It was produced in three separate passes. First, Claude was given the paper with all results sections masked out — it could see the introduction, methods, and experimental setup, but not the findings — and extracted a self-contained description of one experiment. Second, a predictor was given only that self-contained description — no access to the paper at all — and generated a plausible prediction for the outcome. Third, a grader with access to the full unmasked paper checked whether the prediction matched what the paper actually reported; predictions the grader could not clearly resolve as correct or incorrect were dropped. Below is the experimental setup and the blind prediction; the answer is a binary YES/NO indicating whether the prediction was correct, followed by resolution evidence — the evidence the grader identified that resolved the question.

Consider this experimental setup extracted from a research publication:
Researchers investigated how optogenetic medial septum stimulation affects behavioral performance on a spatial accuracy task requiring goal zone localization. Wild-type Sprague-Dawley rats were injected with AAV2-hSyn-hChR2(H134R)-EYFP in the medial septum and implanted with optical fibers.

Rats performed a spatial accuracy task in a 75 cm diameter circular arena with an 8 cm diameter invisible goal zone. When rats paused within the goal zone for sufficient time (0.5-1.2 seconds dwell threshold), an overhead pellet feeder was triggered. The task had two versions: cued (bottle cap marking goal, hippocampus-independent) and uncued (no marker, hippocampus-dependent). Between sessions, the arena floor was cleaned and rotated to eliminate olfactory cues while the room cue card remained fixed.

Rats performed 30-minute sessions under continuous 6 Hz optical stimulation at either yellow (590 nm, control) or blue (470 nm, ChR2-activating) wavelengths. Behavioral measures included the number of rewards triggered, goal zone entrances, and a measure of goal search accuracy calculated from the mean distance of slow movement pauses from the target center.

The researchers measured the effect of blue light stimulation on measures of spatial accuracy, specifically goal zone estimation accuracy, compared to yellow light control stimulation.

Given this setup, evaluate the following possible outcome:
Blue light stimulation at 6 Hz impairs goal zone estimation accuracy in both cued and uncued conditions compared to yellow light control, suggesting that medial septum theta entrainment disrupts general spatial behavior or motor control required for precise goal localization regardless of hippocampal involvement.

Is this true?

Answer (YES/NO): NO